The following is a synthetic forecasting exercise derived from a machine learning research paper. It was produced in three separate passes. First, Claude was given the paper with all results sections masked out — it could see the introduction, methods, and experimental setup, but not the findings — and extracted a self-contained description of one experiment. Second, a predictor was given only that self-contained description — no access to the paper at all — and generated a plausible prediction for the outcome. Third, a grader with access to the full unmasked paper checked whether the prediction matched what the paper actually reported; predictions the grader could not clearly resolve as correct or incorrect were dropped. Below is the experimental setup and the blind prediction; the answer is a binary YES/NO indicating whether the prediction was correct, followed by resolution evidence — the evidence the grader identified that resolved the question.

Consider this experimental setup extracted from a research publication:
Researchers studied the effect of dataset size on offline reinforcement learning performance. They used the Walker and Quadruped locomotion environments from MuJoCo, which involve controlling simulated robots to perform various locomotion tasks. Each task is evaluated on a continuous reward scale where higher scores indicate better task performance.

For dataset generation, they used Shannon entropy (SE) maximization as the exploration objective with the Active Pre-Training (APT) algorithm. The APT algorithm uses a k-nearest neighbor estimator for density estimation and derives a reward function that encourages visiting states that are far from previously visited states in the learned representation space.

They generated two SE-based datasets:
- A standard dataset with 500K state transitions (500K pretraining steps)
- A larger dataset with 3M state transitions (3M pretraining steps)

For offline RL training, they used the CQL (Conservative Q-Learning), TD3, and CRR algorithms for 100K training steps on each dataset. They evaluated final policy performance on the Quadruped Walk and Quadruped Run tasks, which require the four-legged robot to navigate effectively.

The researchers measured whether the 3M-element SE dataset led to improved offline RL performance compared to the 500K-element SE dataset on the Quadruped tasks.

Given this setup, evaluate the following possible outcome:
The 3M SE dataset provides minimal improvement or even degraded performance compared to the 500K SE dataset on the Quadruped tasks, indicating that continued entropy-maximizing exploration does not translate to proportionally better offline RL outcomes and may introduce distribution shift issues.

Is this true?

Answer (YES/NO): YES